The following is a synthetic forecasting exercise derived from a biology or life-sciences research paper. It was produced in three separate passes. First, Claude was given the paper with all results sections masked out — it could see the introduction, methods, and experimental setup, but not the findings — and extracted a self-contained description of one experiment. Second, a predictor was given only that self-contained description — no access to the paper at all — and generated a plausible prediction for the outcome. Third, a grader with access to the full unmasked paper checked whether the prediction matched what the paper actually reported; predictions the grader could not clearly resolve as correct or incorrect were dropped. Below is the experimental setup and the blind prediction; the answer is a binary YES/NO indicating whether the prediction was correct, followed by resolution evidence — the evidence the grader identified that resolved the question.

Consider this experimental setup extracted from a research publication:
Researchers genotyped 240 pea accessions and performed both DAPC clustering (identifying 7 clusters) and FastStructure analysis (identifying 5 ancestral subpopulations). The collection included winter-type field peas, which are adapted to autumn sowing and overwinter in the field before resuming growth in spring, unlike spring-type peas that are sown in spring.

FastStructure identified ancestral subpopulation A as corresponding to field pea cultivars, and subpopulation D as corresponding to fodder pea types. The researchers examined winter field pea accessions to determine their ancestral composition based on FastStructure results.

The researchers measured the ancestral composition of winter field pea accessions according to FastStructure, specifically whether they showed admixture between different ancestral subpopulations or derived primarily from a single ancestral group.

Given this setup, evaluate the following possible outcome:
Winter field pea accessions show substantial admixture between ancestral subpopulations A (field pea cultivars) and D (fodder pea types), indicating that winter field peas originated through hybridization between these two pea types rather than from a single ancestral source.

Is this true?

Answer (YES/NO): NO